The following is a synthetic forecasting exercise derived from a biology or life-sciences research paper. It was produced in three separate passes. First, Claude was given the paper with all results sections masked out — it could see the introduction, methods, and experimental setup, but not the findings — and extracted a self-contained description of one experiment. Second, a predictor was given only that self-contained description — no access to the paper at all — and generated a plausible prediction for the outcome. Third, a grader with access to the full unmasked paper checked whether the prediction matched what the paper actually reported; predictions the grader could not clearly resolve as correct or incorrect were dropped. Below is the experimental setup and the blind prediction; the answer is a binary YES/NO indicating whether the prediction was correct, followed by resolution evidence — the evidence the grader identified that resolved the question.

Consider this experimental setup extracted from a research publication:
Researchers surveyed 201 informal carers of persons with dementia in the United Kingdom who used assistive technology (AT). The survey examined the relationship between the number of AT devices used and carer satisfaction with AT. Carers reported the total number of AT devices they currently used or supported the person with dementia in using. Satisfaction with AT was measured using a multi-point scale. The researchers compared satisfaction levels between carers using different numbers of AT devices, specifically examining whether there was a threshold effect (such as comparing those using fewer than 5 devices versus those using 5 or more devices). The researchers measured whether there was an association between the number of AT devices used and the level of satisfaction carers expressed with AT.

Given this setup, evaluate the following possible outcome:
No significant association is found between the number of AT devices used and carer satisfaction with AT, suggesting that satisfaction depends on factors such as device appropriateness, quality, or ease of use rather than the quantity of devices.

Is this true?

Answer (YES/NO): NO